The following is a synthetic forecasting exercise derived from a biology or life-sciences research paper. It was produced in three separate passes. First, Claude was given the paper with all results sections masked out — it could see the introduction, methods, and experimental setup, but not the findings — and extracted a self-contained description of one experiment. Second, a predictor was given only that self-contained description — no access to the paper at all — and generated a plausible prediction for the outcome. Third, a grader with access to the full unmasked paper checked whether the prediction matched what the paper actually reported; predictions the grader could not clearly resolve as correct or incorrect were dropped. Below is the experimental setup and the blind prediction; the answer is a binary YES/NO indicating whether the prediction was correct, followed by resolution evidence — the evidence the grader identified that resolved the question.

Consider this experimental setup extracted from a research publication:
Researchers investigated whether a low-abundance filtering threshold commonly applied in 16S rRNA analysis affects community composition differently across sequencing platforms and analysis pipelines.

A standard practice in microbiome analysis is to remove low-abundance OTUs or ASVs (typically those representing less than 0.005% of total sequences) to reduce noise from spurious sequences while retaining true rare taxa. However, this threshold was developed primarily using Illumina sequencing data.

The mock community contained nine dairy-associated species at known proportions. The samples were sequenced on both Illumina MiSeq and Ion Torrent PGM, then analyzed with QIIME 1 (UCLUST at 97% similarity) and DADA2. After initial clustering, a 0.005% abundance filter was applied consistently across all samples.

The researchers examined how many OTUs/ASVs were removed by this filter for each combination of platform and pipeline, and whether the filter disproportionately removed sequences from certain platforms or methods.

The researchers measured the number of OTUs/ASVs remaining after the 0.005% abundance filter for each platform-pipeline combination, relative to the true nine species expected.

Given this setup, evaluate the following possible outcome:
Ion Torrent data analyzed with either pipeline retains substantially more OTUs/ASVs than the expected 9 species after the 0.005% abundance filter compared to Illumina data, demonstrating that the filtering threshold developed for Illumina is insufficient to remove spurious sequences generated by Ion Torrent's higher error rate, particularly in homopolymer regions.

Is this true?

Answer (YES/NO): NO